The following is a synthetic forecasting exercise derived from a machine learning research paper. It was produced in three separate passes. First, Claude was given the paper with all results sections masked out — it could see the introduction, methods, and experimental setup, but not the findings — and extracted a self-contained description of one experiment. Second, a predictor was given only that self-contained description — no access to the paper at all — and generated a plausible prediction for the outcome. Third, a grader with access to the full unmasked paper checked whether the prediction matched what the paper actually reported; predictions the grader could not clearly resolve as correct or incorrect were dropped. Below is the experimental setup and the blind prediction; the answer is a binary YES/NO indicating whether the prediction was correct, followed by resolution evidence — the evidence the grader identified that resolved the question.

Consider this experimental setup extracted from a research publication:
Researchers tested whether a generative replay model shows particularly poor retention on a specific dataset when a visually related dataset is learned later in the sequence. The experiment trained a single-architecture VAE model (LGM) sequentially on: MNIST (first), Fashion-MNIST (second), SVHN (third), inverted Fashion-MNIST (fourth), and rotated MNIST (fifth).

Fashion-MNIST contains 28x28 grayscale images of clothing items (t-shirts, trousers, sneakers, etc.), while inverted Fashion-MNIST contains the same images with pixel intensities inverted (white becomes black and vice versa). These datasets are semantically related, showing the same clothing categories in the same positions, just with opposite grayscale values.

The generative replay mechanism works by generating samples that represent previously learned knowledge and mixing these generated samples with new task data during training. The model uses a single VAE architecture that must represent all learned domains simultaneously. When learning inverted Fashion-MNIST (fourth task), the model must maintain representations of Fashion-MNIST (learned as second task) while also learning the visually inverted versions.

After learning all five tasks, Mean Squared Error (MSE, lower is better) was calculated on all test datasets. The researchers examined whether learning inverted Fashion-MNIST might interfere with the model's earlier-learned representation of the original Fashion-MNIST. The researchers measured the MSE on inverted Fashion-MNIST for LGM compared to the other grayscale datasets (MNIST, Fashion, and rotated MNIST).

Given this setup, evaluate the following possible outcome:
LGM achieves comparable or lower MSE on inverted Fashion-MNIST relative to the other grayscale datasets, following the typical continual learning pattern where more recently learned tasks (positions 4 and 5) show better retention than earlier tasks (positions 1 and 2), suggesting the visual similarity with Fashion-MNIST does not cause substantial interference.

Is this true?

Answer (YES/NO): NO